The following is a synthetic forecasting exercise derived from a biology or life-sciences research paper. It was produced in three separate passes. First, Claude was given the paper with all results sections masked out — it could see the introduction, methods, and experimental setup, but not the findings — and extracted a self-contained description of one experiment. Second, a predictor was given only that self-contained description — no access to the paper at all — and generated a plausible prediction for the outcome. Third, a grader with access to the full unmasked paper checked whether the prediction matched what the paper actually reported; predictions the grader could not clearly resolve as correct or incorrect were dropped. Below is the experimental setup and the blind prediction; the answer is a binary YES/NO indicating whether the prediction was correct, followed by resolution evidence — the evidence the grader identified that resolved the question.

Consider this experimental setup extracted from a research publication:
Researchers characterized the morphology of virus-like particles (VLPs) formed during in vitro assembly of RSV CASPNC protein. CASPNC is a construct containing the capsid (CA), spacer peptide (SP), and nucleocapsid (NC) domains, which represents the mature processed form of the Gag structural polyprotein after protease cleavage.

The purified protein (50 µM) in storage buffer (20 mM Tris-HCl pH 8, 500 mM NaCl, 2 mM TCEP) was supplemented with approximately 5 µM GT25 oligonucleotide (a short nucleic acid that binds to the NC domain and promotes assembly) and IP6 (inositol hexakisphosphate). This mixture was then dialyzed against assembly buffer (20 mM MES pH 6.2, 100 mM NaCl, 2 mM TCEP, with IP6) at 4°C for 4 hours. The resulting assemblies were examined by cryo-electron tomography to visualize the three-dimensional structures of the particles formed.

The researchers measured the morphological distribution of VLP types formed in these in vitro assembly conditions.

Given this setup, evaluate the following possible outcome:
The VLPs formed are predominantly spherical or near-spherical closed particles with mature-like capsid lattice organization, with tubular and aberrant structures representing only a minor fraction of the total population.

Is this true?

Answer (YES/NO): NO